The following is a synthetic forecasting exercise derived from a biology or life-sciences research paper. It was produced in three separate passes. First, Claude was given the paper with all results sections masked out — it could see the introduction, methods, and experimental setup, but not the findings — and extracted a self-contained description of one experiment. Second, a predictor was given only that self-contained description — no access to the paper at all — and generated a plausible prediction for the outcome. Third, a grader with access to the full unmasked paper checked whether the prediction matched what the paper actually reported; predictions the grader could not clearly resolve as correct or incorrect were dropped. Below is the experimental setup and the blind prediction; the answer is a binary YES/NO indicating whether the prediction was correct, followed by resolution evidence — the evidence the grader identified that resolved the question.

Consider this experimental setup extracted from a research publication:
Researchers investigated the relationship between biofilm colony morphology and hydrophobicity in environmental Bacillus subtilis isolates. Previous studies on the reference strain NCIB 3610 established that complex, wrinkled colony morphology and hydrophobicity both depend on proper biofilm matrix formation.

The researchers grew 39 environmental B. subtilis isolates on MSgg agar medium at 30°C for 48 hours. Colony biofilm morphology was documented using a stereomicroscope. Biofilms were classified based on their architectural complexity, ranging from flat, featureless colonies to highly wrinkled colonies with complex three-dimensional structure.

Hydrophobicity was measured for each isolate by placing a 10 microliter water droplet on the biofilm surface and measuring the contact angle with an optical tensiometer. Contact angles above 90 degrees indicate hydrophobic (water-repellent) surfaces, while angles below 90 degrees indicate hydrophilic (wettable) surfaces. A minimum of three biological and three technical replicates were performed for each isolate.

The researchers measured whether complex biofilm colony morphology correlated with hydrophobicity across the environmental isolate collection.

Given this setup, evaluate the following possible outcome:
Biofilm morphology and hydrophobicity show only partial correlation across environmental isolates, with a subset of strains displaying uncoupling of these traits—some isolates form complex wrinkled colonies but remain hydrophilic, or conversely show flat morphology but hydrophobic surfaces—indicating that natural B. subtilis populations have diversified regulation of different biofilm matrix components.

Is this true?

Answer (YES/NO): NO